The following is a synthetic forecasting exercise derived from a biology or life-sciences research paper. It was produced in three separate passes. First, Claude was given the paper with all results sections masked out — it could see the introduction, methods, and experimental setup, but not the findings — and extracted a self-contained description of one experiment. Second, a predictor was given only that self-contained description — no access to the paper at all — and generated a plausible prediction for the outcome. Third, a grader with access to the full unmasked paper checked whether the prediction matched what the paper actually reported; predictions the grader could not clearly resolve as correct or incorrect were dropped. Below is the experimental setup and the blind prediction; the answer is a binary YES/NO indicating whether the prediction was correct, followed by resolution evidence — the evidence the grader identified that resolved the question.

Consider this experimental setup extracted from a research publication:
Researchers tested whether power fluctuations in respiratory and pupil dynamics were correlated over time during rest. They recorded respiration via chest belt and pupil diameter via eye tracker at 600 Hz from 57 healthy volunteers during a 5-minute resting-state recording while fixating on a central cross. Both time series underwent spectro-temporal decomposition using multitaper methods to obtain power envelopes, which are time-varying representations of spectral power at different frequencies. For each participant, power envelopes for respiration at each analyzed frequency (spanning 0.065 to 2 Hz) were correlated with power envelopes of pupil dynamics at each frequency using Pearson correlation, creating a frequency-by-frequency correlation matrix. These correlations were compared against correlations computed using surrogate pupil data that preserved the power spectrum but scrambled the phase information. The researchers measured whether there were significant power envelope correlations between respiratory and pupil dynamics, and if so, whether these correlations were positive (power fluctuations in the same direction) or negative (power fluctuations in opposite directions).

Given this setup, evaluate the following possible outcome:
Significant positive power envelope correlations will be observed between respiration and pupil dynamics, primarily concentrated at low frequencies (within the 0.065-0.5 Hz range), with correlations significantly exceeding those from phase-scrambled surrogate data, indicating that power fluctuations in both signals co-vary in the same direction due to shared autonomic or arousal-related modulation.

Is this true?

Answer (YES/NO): NO